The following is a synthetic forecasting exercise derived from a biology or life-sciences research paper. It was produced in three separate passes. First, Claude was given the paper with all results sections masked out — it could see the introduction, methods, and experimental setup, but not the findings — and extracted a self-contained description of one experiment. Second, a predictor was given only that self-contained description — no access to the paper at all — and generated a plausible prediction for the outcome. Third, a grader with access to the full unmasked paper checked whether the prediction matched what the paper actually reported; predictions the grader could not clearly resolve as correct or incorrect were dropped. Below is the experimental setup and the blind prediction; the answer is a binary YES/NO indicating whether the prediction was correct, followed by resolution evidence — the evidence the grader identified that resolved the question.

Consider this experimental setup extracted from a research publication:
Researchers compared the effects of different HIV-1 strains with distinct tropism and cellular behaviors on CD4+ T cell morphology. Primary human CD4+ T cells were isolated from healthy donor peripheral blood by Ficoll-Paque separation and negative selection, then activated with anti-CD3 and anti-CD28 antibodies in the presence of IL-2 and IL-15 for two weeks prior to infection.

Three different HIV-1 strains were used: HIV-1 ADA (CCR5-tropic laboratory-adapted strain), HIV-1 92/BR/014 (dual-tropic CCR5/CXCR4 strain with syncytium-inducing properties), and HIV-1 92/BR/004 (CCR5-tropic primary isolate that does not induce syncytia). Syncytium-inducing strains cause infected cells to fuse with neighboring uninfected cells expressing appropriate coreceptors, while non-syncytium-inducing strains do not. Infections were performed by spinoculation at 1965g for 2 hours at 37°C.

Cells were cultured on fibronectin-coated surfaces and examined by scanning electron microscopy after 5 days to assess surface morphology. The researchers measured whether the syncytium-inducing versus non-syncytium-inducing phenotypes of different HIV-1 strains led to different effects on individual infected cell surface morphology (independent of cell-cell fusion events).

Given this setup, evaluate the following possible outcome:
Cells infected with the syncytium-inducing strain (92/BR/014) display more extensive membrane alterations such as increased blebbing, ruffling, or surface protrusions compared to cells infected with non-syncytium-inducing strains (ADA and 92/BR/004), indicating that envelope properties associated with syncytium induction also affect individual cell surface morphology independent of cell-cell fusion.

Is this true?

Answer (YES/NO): NO